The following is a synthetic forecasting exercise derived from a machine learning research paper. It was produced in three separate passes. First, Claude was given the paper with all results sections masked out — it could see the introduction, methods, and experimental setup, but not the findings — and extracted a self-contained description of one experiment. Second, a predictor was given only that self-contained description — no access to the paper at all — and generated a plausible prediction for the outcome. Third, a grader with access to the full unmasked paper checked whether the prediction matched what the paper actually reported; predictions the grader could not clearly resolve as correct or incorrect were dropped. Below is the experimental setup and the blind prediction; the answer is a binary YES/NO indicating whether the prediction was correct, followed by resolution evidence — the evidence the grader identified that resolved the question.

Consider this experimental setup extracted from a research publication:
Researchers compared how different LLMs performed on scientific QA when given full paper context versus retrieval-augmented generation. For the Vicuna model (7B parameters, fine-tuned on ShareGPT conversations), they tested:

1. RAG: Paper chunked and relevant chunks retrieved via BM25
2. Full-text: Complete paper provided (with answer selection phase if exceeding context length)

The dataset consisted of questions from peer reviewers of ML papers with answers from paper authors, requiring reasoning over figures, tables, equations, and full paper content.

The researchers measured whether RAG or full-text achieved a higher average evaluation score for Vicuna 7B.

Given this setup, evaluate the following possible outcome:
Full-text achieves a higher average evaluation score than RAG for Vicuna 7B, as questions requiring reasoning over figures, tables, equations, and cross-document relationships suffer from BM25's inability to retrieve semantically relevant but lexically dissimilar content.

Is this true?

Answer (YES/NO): YES